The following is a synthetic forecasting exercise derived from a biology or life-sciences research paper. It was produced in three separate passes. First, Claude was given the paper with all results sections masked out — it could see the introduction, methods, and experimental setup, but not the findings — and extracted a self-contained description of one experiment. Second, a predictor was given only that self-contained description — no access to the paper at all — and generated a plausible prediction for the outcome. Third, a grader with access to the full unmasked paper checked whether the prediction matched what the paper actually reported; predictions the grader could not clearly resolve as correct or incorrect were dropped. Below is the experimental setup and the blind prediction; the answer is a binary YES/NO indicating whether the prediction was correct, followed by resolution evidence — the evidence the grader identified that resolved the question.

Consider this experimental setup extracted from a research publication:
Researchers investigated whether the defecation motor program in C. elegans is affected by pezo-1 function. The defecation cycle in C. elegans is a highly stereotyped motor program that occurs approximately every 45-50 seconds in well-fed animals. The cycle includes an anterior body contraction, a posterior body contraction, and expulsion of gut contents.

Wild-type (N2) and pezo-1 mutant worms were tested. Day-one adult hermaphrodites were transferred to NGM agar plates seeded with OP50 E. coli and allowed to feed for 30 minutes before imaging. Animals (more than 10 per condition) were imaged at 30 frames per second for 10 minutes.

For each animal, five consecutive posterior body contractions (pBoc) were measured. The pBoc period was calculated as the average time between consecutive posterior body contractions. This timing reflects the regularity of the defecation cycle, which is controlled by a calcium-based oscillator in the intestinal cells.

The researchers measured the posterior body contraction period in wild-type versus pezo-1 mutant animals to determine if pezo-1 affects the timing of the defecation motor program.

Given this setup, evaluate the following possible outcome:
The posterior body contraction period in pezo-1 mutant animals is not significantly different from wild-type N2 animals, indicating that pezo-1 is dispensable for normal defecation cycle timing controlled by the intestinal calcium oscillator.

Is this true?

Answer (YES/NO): NO